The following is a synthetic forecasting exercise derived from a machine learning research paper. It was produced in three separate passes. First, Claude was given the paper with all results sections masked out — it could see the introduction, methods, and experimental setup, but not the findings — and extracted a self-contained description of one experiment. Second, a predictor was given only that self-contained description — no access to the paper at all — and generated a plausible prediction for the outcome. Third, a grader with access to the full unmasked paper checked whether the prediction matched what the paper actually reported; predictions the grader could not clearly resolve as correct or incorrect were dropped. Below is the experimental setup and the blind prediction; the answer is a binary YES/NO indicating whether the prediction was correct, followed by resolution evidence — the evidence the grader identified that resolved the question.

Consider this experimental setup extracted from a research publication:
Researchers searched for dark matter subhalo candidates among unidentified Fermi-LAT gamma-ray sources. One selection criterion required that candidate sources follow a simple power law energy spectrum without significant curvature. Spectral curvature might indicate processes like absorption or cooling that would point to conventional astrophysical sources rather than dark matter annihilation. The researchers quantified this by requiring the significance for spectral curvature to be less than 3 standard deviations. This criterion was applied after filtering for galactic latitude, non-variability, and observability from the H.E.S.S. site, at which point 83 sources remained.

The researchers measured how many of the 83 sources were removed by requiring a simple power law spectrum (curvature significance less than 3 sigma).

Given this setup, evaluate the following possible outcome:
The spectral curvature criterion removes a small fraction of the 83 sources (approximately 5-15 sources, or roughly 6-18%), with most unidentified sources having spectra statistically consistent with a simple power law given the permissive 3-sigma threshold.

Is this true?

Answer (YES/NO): NO